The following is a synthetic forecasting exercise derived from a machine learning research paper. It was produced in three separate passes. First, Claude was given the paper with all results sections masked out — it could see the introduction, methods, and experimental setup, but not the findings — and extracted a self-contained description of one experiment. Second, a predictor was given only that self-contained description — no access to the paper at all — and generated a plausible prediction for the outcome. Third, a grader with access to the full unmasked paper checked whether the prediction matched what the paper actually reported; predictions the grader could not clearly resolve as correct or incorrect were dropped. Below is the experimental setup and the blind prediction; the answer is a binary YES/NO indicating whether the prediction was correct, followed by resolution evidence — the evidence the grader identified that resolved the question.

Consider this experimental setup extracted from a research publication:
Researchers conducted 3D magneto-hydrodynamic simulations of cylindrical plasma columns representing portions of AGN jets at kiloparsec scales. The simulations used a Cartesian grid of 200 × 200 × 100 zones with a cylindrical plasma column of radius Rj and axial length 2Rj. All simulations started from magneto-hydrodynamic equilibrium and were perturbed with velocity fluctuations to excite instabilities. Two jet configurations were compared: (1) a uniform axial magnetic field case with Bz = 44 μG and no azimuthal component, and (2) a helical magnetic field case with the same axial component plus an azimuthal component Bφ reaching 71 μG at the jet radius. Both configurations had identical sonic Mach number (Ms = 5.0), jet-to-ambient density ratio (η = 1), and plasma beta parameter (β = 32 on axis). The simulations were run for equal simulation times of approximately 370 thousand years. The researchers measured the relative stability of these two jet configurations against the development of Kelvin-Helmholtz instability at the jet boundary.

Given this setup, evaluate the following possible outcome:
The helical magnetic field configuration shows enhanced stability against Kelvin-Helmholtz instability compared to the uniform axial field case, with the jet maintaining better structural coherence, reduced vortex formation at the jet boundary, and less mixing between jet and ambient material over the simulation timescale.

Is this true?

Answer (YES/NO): YES